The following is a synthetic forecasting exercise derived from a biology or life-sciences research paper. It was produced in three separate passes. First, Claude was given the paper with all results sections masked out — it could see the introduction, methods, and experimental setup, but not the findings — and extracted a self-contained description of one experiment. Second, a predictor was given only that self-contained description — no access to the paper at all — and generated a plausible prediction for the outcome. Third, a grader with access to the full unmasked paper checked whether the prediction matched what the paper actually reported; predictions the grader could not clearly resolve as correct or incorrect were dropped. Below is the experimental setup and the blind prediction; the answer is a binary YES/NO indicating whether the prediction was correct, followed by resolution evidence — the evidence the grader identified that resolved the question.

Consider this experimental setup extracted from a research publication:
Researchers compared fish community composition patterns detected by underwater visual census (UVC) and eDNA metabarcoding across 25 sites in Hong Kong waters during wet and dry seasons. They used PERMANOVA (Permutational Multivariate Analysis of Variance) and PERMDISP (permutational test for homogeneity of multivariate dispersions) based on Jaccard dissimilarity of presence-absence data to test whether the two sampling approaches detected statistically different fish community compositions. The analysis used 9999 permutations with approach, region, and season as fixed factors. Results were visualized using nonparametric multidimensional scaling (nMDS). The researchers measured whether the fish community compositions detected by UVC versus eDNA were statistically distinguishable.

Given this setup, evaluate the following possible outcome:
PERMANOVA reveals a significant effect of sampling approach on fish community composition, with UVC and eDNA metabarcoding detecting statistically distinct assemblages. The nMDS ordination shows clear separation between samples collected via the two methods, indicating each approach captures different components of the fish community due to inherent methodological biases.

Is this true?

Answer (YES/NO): YES